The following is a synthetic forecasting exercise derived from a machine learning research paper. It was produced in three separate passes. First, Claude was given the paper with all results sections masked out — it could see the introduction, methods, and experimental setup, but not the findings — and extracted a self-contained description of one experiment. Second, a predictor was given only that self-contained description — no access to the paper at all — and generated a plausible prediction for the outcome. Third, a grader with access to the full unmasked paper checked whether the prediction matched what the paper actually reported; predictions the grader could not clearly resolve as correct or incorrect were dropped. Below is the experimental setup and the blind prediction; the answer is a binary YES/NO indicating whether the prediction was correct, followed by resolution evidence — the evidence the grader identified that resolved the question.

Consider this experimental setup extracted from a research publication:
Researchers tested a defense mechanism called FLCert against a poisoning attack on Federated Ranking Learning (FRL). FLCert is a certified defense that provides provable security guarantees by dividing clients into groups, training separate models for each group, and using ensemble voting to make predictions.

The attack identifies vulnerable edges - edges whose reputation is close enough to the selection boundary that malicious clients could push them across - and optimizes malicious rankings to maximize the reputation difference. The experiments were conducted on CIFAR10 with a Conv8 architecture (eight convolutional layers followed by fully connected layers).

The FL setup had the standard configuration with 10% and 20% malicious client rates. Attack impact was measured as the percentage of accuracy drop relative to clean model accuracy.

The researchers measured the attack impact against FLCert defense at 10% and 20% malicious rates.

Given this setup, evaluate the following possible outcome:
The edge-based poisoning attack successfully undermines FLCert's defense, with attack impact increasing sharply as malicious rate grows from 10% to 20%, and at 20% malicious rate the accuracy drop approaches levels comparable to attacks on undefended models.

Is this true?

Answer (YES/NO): NO